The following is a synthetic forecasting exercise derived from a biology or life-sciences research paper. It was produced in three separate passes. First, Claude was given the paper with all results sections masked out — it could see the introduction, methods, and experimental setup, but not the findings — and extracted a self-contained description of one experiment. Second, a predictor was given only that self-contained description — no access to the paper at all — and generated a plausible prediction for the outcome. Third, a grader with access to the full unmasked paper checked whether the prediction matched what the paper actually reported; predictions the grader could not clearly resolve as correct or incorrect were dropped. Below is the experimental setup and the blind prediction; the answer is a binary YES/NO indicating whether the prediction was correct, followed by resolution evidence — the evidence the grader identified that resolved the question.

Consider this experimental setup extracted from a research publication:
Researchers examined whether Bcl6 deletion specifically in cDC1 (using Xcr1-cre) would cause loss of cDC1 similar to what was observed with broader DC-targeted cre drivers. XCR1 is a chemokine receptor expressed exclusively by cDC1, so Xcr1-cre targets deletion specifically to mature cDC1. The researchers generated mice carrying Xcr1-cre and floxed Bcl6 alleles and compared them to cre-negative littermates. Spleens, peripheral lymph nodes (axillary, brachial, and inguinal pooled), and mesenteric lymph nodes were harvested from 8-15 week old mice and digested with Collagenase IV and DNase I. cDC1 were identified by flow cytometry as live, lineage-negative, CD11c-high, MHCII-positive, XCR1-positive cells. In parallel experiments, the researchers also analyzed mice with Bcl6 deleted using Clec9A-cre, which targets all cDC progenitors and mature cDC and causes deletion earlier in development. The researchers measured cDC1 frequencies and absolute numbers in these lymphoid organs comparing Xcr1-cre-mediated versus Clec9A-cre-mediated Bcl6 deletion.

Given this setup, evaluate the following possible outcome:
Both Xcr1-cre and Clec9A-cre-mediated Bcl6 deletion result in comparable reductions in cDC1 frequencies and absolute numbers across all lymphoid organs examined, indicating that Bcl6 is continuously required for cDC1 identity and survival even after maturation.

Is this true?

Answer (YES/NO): NO